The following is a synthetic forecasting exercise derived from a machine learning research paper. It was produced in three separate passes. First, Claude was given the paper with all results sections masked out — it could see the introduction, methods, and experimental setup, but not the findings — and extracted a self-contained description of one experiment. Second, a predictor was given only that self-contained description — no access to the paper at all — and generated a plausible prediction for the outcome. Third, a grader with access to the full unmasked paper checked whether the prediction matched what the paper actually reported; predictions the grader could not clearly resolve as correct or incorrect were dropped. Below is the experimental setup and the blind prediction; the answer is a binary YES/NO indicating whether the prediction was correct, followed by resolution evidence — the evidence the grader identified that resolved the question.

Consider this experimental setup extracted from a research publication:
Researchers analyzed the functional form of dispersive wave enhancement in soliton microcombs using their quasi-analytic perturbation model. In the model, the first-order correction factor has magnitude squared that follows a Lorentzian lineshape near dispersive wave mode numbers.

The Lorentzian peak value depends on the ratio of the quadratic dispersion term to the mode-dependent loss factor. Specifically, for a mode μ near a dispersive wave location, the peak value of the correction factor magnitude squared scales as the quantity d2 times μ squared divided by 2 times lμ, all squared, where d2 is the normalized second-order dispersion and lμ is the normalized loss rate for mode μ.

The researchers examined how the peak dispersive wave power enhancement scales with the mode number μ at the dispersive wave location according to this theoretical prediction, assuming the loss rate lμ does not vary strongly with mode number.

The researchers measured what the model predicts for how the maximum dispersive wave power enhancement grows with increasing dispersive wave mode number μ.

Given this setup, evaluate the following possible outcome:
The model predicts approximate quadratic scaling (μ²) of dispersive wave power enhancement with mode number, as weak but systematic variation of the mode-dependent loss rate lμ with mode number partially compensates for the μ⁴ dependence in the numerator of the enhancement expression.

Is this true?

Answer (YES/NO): NO